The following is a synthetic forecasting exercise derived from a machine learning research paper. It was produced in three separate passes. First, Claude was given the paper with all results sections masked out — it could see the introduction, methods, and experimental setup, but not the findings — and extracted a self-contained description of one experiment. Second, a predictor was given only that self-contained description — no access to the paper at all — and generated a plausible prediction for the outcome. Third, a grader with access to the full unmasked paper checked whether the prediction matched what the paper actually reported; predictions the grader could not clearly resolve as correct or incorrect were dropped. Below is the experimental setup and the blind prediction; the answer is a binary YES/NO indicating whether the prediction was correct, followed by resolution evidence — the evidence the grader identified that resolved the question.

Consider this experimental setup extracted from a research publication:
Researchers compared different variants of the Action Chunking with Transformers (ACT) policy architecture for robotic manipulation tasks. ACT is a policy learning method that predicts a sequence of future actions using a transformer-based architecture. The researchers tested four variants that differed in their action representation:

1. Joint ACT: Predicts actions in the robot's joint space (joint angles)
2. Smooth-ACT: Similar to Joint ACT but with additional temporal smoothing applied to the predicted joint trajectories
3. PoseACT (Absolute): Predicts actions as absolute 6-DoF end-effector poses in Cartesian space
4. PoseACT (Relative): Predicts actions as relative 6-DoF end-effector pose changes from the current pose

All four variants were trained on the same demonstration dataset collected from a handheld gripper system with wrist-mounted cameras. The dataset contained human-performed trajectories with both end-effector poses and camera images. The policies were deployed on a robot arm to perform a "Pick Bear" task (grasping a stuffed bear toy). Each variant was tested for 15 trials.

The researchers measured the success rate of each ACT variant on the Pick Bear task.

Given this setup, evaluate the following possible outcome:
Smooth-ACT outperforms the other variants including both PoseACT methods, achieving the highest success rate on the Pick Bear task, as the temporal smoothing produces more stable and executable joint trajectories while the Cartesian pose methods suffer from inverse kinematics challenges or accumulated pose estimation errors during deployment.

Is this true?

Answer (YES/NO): NO